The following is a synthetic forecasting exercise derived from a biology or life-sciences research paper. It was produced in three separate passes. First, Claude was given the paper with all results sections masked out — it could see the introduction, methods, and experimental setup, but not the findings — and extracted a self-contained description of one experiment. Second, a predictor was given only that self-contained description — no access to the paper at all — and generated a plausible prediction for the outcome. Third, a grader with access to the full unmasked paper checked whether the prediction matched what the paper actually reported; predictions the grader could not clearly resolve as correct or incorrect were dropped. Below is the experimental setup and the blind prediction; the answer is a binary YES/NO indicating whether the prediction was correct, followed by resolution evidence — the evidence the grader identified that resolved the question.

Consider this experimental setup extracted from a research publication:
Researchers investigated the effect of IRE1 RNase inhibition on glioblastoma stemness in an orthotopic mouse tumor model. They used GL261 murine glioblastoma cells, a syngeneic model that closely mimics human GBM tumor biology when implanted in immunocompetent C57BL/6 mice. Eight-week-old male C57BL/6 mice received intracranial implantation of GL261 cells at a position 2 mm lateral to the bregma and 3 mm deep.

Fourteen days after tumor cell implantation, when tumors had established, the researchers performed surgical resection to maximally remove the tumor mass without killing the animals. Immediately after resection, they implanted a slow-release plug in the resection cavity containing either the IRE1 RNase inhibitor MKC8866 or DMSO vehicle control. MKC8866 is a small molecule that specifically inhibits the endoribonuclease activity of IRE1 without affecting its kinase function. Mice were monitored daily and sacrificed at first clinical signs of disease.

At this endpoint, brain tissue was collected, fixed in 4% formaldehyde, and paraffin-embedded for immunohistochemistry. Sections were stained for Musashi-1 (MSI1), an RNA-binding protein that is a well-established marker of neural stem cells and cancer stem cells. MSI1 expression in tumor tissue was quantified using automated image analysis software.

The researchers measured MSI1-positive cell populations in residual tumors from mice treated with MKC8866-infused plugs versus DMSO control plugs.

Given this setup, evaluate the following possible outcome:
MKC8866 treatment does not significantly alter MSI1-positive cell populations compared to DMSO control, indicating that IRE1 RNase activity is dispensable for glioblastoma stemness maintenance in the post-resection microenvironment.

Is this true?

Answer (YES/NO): NO